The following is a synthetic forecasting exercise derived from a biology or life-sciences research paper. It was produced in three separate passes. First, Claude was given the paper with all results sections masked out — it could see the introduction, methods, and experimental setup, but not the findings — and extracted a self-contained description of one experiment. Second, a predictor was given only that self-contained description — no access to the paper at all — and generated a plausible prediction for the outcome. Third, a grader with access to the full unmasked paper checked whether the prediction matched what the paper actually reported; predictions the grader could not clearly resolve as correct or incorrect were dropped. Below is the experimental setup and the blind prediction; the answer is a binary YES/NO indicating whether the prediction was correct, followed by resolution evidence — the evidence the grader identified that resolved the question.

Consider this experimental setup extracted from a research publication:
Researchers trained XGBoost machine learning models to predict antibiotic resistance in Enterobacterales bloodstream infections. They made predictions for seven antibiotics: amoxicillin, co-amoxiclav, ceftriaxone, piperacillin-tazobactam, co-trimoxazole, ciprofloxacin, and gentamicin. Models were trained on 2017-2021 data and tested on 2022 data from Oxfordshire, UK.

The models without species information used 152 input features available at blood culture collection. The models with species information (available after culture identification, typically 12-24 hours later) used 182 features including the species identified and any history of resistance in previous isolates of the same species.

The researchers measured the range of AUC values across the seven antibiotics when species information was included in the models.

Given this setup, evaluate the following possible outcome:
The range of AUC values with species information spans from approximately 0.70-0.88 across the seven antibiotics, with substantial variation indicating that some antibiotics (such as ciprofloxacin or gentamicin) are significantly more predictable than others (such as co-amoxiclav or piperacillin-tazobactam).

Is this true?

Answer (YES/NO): NO